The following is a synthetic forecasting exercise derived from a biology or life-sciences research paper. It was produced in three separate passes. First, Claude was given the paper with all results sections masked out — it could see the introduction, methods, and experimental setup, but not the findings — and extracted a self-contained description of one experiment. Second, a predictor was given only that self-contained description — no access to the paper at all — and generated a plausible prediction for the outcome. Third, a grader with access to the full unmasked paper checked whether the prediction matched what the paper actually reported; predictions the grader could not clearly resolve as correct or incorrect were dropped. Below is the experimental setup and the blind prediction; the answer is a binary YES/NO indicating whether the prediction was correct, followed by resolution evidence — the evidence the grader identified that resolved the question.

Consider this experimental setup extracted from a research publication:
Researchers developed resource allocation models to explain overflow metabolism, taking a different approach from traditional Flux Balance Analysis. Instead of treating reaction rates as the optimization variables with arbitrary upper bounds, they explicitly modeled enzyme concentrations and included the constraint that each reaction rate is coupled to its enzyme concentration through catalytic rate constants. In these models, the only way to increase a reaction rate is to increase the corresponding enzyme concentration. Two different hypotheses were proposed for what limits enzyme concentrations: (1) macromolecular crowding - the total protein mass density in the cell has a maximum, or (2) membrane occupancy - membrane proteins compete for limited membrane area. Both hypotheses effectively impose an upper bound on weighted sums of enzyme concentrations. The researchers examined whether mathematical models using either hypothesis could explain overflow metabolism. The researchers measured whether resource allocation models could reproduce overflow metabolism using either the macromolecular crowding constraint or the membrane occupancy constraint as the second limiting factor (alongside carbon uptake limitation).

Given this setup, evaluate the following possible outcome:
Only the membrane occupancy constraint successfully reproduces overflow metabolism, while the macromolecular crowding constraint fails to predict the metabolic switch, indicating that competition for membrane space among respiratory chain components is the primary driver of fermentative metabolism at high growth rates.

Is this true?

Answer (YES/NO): NO